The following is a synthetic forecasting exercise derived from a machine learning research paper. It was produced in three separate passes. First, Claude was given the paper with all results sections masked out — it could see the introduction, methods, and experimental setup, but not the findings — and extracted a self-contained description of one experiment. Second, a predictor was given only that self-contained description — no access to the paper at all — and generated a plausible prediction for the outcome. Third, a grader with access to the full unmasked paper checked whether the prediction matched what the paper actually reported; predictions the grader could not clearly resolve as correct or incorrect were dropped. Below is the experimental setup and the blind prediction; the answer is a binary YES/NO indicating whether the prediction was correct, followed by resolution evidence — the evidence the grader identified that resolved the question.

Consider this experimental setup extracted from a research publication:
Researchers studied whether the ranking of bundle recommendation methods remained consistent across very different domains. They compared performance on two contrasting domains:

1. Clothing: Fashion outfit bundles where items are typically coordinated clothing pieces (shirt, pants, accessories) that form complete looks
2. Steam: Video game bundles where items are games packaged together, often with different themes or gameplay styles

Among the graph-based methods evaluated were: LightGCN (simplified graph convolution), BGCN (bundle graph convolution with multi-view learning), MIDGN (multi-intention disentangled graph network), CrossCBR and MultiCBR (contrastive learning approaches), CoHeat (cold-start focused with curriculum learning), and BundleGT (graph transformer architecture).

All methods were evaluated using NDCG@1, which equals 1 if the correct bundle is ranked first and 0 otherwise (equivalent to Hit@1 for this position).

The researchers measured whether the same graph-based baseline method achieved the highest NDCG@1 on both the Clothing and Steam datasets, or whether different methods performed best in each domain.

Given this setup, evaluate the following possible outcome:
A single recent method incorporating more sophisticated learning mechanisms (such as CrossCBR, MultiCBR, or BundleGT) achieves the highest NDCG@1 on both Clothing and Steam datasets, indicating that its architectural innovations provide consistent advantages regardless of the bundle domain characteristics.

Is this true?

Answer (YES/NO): NO